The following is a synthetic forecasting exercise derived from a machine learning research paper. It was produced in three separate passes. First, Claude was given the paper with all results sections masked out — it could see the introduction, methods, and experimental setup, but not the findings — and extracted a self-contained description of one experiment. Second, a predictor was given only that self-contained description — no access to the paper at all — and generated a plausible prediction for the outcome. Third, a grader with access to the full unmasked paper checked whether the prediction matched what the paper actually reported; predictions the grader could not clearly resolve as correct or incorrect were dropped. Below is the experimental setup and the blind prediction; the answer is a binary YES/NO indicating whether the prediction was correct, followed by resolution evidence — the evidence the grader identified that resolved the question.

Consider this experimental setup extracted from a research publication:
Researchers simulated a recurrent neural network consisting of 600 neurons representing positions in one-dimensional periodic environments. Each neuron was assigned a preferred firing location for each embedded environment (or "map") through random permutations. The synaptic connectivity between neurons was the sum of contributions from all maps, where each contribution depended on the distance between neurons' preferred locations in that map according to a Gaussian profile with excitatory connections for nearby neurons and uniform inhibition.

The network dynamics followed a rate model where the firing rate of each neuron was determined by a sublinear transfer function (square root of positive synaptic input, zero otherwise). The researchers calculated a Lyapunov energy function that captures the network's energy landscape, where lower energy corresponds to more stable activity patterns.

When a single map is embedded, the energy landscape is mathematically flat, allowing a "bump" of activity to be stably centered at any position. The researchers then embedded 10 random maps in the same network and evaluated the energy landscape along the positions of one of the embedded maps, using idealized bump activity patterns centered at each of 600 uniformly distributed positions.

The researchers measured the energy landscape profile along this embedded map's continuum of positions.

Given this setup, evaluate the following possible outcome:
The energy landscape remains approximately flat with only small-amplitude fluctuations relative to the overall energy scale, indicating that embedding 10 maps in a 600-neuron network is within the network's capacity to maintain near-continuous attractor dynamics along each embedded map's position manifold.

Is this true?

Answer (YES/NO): NO